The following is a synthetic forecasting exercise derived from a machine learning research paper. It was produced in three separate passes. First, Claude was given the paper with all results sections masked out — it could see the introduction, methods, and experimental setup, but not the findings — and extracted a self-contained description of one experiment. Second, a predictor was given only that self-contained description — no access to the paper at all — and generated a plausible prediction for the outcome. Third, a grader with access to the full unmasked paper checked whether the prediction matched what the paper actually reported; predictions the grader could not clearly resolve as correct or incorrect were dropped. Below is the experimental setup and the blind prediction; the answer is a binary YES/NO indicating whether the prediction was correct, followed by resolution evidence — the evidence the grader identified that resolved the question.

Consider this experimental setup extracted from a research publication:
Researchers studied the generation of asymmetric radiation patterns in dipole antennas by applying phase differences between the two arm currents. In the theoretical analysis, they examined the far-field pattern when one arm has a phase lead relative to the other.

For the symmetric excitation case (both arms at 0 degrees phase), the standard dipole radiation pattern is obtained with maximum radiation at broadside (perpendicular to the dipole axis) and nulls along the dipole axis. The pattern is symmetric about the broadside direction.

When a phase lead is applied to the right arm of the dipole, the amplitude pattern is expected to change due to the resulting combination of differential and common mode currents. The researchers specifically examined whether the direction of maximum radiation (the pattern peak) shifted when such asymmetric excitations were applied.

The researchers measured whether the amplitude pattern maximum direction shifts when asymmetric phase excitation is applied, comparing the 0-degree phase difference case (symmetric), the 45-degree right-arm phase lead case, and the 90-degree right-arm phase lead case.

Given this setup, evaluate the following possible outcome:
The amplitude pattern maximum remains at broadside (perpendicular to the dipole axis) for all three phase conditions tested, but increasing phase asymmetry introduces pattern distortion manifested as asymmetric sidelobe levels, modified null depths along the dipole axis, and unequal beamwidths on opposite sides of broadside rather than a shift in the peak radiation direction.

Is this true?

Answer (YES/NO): NO